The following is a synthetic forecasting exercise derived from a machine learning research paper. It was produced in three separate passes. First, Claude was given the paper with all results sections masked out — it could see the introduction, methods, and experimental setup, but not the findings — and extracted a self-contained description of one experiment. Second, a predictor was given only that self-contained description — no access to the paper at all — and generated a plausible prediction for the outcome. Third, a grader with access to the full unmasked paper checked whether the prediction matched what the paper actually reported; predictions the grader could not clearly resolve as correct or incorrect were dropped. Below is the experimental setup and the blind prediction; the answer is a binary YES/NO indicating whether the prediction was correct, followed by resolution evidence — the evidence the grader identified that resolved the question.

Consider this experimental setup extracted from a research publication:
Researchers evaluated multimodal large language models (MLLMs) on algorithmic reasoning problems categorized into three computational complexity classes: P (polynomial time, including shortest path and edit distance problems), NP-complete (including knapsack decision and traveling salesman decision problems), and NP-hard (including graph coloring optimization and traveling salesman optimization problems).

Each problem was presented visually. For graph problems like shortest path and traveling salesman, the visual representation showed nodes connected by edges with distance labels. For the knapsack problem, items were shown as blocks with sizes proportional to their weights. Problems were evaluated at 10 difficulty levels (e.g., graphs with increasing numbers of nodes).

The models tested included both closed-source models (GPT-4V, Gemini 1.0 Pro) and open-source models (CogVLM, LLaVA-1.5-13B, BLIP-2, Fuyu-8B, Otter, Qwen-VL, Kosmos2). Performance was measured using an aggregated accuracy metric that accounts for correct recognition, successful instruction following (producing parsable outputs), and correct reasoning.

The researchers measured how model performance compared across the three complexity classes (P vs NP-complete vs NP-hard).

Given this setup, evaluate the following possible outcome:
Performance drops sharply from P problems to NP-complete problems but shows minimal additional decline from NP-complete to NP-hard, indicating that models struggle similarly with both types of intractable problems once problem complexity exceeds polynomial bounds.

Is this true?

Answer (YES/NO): NO